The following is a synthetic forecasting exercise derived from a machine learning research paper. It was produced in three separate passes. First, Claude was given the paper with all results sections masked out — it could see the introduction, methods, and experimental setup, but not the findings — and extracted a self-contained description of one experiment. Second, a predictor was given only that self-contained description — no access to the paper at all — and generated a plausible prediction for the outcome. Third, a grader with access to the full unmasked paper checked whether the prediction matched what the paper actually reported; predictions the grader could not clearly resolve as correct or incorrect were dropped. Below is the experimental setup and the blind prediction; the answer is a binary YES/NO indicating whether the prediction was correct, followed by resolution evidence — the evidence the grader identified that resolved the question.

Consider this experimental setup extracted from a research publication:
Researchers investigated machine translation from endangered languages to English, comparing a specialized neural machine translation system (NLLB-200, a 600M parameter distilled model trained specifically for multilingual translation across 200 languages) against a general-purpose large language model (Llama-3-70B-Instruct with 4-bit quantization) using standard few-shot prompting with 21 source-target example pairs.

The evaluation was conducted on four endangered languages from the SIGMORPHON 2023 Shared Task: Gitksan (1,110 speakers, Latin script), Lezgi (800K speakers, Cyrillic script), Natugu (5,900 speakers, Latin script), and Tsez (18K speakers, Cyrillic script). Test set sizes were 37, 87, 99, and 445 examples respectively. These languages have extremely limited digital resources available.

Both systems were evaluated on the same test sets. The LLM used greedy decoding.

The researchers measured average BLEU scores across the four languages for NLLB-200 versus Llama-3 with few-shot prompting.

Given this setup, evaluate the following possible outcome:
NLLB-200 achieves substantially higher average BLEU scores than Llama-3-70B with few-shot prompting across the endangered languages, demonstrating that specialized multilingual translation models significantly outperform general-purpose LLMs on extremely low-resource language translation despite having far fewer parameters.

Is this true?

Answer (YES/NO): NO